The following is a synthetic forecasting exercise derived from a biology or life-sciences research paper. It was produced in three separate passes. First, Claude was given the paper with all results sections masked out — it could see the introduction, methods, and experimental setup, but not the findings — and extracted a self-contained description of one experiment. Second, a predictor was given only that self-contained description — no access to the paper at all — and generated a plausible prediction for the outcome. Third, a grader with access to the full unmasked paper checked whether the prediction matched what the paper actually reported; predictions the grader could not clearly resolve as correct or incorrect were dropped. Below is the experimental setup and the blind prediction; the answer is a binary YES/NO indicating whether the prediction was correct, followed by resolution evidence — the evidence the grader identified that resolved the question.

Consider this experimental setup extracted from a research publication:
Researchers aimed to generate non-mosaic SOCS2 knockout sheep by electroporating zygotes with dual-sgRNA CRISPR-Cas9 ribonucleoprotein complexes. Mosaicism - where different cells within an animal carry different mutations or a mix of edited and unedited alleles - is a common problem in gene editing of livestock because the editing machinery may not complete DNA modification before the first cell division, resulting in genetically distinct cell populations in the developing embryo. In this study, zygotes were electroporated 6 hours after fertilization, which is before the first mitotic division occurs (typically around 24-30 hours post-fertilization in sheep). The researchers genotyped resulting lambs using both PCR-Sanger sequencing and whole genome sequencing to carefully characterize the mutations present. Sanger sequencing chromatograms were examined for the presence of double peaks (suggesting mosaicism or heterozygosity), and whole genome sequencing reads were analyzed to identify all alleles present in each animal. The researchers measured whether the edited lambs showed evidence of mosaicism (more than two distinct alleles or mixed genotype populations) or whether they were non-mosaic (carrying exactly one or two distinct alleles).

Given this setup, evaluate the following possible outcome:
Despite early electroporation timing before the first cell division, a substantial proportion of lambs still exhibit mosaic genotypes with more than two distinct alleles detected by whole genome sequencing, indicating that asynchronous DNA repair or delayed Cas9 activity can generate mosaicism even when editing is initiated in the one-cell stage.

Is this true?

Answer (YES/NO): NO